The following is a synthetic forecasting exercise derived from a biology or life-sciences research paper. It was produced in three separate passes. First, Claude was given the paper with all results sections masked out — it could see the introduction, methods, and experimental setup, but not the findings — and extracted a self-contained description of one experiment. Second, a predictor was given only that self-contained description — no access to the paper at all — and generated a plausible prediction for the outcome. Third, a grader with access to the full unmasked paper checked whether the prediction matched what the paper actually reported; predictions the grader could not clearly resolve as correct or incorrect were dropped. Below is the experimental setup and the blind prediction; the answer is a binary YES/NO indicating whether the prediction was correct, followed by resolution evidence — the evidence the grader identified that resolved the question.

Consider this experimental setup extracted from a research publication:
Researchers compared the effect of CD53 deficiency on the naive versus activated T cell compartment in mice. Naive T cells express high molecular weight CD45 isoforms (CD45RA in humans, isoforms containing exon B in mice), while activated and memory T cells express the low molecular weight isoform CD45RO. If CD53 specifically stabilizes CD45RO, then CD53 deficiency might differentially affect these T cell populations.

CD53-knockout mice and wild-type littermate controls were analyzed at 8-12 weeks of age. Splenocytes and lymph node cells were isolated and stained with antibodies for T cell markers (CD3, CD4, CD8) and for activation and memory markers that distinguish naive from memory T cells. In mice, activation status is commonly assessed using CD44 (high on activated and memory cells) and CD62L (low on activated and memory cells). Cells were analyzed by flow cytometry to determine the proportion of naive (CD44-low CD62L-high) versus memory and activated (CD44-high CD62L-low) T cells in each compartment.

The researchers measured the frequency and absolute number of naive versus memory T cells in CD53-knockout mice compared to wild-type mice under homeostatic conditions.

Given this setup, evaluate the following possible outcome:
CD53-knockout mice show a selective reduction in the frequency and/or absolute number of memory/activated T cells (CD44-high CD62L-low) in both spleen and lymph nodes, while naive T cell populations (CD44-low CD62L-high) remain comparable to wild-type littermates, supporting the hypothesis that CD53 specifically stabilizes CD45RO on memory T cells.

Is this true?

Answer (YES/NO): NO